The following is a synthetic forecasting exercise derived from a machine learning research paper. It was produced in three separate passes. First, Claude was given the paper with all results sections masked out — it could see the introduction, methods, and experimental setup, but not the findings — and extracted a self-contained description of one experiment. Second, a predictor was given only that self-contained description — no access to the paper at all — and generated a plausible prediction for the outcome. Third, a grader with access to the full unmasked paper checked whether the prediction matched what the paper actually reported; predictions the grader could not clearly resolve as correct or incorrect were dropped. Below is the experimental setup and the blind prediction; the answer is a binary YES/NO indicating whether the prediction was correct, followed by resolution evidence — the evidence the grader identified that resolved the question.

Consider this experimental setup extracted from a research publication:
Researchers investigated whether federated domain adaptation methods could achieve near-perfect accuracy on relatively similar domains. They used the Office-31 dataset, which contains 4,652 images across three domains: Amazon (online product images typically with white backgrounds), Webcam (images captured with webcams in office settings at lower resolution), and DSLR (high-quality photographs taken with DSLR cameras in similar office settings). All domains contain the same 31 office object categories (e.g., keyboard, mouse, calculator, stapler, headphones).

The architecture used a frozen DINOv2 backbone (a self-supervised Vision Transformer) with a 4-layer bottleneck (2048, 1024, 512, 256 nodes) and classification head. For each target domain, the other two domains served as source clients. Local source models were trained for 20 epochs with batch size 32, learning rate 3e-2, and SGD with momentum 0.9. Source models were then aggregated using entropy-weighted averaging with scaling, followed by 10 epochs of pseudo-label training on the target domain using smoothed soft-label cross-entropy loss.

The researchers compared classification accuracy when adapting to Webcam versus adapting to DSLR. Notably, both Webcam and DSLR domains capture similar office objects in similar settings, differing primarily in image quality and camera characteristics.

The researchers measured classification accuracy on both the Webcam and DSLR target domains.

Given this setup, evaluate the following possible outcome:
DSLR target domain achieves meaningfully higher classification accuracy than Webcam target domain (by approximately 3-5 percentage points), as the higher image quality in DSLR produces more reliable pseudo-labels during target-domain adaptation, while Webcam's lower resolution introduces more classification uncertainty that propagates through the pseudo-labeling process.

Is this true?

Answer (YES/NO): NO